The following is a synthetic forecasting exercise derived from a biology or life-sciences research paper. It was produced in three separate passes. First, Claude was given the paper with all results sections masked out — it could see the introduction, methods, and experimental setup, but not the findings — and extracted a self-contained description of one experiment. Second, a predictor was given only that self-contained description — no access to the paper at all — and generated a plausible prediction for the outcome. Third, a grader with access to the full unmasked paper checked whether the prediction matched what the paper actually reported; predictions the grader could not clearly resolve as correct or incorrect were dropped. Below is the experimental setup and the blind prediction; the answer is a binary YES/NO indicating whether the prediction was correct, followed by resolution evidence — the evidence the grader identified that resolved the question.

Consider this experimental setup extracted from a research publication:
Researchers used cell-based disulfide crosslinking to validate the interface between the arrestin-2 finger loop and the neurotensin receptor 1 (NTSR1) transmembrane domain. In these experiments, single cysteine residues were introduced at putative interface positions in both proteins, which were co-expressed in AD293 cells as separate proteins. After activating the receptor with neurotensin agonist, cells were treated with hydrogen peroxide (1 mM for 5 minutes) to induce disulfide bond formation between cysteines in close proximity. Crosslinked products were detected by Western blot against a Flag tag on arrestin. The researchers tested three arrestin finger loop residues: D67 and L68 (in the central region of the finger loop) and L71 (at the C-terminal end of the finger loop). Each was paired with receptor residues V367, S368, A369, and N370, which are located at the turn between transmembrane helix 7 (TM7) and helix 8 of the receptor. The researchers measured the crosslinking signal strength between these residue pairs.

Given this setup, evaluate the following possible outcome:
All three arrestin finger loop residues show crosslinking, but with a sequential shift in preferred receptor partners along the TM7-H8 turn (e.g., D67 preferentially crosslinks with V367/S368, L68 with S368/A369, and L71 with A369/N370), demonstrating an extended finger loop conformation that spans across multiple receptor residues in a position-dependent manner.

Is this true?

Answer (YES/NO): NO